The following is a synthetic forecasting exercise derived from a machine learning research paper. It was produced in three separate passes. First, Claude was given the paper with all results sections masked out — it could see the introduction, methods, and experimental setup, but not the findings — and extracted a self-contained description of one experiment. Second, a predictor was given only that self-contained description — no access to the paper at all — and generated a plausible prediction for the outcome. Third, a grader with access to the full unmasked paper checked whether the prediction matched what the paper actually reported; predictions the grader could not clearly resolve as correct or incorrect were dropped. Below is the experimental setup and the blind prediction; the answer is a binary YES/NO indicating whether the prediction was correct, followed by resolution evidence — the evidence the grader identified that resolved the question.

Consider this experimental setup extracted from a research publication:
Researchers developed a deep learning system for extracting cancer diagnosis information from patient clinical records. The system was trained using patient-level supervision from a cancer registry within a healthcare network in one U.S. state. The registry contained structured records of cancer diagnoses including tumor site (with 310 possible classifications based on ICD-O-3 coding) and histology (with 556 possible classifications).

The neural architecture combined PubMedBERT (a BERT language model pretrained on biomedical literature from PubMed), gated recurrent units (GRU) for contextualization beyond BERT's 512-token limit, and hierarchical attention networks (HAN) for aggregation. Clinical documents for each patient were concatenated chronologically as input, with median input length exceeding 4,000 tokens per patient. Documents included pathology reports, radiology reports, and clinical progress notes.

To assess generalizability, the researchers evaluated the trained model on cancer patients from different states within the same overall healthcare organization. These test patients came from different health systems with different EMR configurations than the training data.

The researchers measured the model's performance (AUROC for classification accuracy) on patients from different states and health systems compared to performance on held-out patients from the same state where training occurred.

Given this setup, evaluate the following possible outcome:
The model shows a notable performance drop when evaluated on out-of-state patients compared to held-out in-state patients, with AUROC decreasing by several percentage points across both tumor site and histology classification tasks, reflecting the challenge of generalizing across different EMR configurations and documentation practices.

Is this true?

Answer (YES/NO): NO